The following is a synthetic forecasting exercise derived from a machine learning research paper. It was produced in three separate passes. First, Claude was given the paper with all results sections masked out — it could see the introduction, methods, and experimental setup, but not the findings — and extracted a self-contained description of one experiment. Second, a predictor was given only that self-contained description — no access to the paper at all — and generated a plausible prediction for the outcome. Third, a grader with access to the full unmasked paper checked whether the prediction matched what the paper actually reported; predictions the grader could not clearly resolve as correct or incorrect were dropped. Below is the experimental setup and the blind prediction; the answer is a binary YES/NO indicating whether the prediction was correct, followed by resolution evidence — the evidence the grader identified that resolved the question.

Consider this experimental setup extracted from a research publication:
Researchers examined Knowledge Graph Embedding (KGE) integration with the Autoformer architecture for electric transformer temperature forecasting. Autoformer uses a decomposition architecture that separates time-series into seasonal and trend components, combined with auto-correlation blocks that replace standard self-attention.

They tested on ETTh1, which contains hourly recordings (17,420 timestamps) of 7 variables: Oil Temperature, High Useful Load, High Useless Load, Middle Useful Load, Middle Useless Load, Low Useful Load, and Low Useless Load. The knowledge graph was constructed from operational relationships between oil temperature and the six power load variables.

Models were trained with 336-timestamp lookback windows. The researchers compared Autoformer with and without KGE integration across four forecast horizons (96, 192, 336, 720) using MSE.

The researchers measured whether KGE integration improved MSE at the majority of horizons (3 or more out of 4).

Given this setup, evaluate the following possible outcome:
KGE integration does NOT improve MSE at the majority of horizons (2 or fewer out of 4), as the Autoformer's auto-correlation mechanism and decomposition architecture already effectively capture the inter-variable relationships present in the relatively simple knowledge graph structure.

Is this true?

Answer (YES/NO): YES